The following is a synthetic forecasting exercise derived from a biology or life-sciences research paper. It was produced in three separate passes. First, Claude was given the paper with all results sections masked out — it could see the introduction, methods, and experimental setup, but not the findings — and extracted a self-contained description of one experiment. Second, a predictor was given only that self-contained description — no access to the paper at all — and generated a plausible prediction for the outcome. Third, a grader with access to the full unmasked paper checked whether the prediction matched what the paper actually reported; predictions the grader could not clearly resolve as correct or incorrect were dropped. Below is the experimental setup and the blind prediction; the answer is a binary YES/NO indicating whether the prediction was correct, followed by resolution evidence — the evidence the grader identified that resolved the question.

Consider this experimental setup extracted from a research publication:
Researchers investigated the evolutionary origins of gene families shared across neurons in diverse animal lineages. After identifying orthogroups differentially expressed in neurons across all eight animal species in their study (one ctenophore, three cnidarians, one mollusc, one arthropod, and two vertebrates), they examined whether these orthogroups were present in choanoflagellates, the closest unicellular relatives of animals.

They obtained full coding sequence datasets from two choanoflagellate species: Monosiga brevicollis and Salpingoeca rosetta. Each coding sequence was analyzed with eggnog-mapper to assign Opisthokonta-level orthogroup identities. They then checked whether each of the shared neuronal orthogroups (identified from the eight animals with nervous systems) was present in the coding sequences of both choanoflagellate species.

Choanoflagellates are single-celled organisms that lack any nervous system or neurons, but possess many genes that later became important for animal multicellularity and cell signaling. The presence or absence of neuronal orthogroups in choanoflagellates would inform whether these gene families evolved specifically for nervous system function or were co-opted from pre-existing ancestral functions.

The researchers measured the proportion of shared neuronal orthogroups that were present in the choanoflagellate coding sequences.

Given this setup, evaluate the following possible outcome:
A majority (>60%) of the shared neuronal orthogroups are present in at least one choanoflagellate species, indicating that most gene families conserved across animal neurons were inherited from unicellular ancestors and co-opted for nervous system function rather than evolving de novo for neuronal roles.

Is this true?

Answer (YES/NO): YES